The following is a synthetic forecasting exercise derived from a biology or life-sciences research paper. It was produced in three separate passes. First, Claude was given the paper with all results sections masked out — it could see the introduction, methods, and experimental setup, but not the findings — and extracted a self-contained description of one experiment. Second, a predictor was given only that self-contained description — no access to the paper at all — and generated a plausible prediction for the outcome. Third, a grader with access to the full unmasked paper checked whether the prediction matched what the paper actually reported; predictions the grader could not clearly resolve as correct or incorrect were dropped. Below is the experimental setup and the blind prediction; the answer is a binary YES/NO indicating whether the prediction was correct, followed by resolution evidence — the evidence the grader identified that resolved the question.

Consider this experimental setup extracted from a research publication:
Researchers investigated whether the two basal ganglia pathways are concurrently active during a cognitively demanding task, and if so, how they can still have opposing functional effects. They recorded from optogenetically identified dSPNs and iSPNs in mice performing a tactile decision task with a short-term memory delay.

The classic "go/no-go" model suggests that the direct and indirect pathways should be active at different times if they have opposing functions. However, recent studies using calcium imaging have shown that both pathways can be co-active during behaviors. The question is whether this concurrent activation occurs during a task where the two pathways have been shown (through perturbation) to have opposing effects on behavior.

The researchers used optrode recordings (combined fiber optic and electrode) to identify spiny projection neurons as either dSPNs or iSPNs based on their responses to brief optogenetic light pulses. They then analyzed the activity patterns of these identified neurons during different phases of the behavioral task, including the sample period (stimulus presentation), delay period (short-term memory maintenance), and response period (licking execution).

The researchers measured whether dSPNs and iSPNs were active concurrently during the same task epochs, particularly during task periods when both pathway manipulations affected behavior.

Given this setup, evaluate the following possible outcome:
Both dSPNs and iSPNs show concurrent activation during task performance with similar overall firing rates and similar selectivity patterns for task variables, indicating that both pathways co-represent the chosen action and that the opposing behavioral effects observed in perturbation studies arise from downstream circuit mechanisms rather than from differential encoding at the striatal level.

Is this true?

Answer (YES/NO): YES